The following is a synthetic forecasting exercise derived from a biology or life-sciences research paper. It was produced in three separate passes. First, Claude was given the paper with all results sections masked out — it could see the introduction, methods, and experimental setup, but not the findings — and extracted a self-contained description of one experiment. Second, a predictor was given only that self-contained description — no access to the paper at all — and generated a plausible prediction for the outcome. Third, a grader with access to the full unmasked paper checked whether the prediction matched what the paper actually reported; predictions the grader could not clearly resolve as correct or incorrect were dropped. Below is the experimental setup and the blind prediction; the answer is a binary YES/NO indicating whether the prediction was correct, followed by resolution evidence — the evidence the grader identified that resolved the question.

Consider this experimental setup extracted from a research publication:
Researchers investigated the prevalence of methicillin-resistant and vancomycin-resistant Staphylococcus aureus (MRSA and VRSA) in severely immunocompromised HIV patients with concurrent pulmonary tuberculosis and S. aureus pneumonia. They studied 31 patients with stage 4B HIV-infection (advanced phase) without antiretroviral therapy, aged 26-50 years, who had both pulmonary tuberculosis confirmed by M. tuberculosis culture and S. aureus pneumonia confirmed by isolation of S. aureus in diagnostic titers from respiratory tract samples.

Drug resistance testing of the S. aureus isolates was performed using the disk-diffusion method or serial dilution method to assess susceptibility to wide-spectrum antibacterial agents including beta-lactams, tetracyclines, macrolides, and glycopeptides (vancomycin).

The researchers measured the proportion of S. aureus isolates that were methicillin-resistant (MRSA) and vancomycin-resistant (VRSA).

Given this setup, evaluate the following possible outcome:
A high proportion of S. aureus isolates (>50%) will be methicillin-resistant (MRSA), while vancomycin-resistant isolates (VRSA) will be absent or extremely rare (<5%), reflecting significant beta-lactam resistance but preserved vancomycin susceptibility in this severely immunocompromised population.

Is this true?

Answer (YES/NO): NO